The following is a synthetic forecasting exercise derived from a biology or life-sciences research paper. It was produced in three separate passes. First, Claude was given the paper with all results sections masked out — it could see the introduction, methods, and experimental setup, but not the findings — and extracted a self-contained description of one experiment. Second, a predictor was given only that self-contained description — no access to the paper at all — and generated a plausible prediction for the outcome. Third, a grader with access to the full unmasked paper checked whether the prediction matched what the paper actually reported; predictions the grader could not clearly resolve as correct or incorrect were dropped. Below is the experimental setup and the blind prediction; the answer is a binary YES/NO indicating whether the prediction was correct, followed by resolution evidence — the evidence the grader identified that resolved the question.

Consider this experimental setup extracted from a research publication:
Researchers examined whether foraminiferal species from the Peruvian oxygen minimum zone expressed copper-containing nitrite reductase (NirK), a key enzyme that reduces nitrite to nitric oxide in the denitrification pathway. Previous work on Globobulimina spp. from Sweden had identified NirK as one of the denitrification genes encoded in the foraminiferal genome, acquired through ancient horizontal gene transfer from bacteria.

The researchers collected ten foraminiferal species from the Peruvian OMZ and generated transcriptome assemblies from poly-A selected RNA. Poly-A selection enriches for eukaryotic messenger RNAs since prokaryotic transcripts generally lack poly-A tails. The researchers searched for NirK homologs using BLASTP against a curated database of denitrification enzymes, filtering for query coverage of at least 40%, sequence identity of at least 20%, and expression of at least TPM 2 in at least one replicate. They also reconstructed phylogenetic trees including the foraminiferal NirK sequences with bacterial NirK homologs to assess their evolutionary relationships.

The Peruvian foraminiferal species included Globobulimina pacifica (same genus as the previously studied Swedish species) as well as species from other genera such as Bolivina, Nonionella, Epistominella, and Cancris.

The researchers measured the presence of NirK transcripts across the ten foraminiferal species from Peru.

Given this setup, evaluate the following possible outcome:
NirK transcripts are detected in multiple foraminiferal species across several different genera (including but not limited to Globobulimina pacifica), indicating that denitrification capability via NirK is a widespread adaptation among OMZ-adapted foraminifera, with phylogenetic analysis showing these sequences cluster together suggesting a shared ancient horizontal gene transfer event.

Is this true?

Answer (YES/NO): YES